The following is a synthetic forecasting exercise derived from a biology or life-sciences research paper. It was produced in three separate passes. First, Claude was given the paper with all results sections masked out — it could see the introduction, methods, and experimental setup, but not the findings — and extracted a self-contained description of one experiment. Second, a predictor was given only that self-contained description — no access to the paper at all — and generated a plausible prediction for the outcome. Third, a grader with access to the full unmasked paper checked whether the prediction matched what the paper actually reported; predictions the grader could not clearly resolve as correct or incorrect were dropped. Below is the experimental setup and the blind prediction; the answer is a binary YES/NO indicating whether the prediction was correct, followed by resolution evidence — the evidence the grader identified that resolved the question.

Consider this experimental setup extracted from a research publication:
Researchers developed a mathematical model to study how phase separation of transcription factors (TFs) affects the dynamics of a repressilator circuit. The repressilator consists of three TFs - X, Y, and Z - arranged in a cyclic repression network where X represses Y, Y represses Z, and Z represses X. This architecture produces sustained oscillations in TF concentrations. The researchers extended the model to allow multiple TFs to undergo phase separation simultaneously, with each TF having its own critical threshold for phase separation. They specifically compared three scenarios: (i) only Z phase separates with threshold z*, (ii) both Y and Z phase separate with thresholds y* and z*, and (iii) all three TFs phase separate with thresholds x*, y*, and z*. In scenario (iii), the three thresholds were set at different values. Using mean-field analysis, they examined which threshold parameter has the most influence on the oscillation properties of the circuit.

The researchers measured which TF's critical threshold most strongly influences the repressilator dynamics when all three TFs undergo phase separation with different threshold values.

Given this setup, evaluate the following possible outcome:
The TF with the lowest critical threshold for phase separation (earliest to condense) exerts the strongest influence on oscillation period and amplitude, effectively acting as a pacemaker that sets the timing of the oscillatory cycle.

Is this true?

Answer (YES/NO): YES